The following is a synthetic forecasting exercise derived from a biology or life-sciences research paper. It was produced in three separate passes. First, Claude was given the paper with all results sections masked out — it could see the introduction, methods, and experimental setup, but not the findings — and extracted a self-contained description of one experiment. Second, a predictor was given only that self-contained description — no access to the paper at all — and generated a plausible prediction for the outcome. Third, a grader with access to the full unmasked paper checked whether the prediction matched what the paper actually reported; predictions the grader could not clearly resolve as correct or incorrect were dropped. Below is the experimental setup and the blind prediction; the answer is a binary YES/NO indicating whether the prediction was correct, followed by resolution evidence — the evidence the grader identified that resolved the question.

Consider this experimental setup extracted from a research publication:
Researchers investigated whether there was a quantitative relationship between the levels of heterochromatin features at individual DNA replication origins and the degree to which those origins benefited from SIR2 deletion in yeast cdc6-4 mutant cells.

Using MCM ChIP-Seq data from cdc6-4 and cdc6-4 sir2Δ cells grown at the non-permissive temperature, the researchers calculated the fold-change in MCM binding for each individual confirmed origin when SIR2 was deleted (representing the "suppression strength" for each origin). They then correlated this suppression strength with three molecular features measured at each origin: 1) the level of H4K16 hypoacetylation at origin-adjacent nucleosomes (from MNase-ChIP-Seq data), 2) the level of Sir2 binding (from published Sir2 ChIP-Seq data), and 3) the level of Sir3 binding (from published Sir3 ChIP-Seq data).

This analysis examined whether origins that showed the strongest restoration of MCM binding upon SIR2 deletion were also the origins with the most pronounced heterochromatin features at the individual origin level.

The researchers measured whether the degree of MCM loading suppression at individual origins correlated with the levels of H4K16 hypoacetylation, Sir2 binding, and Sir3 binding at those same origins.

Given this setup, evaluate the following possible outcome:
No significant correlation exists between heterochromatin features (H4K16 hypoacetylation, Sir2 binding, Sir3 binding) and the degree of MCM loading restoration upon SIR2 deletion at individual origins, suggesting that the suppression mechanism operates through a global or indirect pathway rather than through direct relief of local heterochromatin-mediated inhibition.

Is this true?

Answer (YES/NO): NO